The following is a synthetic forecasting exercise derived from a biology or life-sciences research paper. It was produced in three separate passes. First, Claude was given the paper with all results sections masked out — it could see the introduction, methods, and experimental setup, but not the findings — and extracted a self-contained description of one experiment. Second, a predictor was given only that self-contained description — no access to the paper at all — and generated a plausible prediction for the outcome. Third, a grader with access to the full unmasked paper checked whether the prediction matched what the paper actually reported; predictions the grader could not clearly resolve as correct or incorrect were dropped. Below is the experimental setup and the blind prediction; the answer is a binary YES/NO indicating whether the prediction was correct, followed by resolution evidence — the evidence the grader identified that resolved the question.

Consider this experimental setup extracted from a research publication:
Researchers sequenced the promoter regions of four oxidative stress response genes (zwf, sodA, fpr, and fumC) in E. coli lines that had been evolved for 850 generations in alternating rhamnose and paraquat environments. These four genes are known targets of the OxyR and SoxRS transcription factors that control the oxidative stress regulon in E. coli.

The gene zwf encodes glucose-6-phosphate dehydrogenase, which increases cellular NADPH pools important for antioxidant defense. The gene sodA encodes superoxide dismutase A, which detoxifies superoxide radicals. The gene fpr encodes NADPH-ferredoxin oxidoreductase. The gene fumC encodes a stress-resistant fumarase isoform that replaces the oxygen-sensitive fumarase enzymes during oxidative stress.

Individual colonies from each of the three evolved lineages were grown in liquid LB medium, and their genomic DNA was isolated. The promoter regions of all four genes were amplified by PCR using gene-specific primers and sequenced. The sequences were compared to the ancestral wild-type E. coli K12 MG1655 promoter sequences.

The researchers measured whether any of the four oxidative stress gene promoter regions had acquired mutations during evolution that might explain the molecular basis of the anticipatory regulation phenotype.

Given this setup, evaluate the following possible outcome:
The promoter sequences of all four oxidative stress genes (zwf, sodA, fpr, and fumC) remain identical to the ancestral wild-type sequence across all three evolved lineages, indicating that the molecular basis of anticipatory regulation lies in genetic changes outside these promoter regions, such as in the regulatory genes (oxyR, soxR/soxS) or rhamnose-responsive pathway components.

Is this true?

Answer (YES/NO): NO